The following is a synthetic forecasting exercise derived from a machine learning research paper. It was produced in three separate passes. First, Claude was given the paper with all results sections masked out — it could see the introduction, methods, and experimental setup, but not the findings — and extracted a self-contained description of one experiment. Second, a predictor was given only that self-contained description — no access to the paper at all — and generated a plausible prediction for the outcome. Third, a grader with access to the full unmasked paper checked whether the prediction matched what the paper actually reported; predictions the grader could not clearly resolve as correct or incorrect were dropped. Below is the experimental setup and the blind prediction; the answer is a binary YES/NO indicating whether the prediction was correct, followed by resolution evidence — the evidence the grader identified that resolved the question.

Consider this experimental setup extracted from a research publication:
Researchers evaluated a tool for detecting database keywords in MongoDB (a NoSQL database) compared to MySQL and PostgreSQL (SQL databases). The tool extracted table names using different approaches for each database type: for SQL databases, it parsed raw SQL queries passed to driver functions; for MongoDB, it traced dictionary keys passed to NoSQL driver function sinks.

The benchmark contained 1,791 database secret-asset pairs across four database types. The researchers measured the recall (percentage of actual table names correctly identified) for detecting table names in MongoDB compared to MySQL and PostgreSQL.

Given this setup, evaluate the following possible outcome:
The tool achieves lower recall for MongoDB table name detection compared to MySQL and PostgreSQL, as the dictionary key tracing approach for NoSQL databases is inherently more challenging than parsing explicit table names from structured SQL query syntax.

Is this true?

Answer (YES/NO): YES